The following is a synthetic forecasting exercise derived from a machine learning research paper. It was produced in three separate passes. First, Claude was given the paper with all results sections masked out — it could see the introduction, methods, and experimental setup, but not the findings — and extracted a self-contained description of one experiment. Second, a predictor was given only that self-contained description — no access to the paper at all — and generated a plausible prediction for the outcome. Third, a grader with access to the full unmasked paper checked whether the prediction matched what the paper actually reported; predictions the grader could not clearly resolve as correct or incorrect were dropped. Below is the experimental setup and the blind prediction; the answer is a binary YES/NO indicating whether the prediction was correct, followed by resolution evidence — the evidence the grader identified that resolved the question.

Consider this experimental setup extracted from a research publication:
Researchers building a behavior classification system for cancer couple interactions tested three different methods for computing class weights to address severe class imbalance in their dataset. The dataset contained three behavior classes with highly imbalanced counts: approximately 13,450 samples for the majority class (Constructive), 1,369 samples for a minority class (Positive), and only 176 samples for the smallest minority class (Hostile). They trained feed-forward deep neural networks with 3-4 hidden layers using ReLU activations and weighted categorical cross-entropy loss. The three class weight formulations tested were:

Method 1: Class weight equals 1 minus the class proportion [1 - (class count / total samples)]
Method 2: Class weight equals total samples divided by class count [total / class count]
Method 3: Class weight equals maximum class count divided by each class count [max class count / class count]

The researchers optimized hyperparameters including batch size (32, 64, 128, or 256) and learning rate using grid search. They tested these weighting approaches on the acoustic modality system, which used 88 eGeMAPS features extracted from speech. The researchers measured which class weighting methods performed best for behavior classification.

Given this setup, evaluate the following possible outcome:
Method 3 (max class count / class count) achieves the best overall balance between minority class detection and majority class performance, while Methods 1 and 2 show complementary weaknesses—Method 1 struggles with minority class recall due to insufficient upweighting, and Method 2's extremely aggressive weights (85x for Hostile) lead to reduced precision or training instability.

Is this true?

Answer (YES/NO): NO